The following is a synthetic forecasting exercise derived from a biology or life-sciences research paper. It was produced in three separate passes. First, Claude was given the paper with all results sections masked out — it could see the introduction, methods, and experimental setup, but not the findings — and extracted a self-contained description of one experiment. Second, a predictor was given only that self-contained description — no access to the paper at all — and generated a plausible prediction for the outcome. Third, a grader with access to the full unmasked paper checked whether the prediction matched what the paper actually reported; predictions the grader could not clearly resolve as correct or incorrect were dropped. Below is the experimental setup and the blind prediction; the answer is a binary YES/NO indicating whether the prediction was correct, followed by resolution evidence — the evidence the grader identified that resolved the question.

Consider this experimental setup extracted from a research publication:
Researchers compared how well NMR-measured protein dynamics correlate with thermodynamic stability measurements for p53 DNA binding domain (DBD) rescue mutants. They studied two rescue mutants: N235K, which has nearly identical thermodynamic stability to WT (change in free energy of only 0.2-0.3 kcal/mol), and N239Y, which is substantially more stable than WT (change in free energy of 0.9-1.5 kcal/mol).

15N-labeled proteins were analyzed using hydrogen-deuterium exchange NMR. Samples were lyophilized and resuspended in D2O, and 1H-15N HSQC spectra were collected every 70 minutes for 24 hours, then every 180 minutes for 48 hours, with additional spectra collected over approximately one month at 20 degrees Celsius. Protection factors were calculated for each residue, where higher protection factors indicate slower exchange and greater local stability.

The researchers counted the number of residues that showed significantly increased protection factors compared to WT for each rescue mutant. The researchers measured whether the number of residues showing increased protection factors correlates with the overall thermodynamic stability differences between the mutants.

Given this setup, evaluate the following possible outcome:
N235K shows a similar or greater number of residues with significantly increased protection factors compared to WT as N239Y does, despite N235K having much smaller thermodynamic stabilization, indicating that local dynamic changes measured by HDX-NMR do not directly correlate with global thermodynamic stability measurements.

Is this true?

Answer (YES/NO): NO